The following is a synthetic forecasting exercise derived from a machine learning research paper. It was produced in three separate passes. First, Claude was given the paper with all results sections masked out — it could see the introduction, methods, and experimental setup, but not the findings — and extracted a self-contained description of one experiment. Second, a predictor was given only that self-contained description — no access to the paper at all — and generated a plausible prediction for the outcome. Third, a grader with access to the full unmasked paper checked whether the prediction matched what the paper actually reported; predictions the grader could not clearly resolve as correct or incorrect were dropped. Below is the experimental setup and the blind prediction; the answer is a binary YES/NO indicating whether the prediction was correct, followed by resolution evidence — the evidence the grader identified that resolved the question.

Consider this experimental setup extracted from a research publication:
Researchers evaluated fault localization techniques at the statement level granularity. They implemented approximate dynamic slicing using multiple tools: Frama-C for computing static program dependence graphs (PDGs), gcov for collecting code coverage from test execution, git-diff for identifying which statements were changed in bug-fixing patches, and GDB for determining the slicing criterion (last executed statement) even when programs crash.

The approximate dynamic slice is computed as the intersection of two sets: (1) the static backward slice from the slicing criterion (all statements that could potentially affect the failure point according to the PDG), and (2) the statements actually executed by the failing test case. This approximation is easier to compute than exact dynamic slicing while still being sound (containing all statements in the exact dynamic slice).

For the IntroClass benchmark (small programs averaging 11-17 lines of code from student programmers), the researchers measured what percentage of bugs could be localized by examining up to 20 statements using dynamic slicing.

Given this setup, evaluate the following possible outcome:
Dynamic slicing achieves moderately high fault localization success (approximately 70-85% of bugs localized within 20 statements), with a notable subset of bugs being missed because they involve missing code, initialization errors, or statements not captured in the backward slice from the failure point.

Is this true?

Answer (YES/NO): NO